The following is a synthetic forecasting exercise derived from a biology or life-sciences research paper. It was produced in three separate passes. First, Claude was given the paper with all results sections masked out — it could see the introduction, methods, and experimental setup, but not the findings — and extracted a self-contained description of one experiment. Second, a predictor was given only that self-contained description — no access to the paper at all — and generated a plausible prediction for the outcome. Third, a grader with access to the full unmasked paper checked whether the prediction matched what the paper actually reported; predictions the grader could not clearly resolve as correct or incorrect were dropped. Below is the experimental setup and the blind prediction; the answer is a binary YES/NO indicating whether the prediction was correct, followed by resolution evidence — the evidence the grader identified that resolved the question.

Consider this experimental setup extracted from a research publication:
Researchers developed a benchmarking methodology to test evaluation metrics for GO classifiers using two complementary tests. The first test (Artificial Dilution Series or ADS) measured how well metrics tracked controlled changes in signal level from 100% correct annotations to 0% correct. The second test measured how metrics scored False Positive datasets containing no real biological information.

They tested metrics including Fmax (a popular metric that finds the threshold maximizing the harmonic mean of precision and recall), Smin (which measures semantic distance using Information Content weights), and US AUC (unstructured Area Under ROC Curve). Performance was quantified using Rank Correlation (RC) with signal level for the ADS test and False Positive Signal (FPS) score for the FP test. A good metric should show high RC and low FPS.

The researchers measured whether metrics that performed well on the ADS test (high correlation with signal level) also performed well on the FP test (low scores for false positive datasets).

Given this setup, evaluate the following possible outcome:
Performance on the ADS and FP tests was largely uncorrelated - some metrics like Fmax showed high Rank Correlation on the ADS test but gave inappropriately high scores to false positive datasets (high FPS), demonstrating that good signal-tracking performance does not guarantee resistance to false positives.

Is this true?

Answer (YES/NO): YES